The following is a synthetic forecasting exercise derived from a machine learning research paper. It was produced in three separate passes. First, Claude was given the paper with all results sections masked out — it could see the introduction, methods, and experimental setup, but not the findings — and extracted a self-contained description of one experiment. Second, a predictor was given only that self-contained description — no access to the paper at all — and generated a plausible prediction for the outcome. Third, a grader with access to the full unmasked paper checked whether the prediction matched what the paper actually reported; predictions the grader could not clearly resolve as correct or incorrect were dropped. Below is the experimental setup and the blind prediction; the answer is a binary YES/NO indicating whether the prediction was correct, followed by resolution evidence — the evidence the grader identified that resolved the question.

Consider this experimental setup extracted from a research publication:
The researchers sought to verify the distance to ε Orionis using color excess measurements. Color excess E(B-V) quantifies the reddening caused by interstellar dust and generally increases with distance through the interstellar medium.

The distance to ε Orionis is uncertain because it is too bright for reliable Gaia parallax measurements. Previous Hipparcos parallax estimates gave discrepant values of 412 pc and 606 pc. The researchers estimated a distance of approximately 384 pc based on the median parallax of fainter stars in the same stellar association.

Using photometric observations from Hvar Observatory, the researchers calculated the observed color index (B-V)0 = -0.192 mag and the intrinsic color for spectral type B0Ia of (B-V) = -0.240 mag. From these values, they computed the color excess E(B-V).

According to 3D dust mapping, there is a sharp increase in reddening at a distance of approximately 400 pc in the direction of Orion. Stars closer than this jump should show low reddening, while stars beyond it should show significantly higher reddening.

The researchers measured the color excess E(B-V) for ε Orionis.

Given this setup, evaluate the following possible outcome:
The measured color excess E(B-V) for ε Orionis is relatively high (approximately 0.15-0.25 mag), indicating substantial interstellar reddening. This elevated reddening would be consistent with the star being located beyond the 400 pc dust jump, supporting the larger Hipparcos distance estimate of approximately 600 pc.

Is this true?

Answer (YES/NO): NO